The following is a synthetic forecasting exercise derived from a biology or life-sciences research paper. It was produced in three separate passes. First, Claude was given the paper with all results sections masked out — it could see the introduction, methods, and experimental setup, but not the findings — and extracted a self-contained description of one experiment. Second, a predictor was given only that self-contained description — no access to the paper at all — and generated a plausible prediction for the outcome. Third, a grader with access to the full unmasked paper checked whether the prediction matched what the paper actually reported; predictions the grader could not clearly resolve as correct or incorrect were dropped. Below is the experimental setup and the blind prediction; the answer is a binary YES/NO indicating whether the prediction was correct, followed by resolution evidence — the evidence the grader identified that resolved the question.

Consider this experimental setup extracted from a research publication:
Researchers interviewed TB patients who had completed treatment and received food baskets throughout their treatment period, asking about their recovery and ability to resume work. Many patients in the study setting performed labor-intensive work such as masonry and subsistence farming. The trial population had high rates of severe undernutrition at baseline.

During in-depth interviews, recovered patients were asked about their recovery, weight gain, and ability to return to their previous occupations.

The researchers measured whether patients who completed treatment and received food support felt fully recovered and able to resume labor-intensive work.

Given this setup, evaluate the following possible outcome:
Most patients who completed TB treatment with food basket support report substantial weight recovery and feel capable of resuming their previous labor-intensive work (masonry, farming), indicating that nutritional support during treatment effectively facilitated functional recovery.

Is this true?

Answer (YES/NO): NO